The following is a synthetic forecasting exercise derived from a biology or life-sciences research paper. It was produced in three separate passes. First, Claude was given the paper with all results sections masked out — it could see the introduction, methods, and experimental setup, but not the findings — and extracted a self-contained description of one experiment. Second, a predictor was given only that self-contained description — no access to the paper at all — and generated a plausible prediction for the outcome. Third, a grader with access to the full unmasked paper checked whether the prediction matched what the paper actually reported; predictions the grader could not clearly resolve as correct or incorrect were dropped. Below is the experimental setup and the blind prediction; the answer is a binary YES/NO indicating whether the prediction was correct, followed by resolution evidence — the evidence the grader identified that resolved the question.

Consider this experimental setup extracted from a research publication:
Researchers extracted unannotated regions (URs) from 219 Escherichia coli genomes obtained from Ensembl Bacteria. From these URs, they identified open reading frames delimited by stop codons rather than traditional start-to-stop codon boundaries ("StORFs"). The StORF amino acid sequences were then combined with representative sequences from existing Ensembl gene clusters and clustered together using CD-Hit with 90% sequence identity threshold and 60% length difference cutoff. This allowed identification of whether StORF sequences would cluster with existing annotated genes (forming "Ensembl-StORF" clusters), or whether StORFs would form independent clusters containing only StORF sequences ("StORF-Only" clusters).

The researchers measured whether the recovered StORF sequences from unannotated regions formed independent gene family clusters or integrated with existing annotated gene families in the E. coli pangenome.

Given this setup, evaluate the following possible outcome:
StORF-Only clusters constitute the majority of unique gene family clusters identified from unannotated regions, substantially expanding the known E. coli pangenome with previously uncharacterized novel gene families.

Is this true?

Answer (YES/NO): YES